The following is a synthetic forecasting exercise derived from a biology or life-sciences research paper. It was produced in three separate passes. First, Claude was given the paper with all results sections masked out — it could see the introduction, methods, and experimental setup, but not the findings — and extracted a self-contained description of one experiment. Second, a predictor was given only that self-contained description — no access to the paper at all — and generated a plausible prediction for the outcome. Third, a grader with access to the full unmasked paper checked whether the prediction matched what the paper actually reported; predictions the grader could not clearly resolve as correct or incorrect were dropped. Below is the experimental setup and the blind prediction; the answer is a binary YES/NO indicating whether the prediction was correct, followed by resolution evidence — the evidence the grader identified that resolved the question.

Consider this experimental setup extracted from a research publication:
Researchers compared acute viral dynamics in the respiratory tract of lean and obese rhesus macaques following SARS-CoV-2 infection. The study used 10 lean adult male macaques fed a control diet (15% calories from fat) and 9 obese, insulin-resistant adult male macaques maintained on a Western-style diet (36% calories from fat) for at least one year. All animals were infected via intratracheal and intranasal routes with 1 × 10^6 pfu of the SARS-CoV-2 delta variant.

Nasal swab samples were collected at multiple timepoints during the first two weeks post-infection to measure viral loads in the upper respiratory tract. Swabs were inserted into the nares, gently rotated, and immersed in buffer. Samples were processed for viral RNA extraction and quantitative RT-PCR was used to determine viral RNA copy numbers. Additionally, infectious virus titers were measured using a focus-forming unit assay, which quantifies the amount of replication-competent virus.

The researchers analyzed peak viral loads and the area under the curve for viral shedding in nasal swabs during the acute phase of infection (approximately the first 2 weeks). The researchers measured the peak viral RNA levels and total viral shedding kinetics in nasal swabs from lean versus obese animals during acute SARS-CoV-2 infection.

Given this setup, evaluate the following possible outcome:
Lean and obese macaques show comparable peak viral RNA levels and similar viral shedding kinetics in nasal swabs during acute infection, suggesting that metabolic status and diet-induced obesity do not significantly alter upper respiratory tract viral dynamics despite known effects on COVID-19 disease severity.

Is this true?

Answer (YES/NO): YES